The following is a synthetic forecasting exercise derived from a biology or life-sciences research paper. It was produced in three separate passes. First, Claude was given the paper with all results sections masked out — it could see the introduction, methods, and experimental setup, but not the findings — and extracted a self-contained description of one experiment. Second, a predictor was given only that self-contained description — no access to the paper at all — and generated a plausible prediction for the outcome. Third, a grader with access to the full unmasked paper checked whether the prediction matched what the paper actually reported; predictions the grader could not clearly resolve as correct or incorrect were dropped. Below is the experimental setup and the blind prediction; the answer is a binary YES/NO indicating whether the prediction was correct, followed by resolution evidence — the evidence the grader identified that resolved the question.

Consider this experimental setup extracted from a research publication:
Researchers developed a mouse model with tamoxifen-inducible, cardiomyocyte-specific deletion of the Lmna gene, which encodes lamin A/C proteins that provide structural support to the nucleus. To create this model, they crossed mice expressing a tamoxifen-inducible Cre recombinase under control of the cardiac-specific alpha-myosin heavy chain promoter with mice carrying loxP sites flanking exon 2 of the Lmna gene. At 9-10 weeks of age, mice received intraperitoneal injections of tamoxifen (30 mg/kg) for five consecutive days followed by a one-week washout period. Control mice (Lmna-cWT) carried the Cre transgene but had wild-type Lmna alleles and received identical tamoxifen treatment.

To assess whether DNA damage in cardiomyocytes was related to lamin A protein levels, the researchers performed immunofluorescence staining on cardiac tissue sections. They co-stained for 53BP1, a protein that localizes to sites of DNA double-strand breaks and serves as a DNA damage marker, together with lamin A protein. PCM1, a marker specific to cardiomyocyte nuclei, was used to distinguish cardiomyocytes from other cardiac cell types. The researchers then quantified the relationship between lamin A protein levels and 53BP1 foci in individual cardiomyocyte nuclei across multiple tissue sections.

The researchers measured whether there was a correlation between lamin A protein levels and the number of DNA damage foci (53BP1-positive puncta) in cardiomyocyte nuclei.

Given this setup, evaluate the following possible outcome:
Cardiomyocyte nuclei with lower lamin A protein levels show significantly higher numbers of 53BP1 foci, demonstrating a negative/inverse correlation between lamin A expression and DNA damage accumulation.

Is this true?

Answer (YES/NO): YES